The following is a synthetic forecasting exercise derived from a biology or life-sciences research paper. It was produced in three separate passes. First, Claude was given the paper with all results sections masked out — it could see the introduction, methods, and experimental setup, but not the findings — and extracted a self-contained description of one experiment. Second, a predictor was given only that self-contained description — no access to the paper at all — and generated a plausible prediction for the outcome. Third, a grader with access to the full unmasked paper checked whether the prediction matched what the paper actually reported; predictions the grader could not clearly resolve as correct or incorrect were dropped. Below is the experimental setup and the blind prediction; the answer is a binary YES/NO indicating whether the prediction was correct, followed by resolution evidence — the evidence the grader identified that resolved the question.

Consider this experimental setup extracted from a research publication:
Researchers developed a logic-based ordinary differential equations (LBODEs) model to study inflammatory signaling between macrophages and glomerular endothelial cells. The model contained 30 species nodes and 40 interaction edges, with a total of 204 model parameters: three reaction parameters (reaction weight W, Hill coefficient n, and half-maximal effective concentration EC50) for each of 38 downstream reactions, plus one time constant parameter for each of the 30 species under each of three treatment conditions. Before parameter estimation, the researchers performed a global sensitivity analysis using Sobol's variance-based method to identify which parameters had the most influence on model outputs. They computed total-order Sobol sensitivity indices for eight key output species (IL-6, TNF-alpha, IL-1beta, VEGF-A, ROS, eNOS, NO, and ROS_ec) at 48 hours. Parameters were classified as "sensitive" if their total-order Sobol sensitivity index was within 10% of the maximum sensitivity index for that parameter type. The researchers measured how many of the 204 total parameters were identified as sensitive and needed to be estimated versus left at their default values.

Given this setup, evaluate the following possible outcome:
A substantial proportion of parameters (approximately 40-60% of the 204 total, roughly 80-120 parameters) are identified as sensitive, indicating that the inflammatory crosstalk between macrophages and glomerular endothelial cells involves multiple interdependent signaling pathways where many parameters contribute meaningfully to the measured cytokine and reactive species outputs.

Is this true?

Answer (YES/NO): YES